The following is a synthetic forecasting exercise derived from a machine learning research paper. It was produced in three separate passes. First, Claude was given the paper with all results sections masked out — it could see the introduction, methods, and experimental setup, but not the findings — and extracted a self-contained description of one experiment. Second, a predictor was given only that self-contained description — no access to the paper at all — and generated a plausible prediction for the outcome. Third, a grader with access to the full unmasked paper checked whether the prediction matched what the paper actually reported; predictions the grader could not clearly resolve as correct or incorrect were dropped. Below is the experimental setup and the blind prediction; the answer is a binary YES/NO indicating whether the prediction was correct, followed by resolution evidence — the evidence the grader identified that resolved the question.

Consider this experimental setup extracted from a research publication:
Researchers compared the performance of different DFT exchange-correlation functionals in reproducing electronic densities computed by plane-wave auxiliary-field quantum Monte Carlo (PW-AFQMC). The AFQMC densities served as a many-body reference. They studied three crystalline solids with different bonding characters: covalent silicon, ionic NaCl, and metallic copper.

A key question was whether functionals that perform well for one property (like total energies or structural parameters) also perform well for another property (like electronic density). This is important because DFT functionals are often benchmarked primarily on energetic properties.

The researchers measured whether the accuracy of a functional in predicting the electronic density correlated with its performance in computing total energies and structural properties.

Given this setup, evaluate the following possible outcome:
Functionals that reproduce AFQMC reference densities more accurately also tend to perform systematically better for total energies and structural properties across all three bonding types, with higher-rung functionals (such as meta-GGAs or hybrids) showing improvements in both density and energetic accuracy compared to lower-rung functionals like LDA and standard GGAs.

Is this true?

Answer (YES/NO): NO